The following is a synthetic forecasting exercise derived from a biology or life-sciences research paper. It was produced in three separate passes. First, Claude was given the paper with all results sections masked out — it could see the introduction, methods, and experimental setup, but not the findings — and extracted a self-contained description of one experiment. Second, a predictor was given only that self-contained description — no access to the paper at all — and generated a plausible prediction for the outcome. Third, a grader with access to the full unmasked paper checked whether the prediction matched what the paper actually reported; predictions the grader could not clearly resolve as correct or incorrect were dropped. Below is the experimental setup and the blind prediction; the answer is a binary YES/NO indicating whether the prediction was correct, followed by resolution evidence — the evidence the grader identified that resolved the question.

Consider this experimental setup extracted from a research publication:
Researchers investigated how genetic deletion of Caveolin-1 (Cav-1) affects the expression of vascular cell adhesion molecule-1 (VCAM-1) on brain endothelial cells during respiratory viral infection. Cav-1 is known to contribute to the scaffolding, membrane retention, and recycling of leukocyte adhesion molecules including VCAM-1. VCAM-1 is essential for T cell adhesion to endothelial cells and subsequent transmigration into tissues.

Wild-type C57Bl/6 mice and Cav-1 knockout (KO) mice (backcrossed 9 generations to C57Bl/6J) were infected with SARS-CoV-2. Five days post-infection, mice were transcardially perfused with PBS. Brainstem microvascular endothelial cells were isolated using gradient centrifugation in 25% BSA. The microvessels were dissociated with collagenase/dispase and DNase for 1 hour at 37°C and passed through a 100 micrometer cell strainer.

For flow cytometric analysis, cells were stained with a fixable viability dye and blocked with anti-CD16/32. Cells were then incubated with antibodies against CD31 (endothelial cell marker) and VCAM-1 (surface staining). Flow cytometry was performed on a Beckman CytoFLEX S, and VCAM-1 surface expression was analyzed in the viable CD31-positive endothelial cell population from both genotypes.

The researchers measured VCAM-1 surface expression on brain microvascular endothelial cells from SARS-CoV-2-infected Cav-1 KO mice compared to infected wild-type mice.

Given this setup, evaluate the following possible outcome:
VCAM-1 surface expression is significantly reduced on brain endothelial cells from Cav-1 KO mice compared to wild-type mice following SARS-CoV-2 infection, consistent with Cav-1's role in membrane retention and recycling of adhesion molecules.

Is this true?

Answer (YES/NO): YES